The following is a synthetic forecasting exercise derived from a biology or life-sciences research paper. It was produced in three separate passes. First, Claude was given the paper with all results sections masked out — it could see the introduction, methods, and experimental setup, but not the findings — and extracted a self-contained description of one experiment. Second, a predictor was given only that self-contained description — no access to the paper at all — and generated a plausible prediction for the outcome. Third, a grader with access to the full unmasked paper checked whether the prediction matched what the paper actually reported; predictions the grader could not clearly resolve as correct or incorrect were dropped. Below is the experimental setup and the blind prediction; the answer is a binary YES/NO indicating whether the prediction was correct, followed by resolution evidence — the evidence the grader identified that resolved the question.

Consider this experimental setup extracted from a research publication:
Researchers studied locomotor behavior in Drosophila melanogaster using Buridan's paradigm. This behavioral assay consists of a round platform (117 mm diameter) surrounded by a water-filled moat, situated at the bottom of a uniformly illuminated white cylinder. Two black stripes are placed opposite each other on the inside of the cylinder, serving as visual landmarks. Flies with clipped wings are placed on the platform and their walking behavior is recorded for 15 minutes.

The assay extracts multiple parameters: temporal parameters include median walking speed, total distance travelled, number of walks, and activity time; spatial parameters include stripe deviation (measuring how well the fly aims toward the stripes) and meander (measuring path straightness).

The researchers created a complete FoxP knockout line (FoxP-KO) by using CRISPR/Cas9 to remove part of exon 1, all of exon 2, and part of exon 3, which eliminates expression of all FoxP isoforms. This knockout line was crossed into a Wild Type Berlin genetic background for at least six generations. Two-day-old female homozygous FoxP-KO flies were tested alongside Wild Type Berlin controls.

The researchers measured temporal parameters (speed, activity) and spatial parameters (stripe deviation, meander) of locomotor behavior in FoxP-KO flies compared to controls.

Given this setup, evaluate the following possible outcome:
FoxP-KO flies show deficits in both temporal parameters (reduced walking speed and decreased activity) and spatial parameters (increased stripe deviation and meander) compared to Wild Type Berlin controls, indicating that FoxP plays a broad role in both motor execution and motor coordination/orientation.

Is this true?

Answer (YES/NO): YES